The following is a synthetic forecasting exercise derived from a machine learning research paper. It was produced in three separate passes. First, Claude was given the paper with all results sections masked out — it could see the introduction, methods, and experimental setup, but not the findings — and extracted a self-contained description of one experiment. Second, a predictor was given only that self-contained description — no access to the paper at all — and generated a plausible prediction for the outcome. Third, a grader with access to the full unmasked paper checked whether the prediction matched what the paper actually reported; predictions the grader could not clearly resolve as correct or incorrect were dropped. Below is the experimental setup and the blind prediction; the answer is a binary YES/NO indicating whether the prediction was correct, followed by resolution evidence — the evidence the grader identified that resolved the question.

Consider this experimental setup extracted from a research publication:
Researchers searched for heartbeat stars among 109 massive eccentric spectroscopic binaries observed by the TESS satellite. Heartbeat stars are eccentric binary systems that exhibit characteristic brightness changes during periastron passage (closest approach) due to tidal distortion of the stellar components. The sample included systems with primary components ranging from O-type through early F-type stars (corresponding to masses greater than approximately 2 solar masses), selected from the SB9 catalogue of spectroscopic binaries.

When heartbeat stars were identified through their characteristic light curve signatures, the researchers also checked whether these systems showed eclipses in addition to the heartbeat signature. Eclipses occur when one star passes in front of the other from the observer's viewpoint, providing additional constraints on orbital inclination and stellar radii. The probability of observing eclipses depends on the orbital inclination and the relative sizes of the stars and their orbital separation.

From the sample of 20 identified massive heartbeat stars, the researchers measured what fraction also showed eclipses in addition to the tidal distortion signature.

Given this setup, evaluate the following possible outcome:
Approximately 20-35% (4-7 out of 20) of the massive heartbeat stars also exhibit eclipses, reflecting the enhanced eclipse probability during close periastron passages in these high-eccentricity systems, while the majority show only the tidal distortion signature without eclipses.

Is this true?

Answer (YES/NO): YES